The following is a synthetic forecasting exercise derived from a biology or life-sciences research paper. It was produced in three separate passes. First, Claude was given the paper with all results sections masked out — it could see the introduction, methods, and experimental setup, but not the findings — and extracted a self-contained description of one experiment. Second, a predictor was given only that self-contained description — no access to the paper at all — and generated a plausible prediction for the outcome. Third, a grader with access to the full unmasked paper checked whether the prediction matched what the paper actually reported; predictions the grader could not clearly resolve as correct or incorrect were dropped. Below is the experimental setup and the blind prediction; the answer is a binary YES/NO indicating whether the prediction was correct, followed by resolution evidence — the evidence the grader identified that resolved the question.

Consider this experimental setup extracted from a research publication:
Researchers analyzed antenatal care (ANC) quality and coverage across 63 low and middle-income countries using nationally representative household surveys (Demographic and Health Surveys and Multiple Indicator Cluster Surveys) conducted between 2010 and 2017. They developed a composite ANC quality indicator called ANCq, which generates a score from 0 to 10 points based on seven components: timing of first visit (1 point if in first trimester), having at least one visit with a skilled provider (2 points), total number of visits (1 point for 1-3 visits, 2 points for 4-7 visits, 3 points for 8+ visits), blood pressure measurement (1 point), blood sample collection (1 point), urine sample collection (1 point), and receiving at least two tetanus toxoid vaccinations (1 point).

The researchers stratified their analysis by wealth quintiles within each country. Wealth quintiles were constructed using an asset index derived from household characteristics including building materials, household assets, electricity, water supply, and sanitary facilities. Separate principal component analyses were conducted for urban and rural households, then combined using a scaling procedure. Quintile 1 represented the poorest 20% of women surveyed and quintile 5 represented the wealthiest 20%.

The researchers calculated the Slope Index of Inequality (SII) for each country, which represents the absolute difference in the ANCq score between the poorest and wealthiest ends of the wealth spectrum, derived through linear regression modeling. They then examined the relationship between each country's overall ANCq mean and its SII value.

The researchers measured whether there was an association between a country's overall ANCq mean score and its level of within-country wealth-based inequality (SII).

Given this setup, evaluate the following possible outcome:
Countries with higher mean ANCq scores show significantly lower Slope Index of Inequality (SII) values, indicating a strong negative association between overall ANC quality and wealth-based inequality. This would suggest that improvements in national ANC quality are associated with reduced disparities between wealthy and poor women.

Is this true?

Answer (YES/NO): YES